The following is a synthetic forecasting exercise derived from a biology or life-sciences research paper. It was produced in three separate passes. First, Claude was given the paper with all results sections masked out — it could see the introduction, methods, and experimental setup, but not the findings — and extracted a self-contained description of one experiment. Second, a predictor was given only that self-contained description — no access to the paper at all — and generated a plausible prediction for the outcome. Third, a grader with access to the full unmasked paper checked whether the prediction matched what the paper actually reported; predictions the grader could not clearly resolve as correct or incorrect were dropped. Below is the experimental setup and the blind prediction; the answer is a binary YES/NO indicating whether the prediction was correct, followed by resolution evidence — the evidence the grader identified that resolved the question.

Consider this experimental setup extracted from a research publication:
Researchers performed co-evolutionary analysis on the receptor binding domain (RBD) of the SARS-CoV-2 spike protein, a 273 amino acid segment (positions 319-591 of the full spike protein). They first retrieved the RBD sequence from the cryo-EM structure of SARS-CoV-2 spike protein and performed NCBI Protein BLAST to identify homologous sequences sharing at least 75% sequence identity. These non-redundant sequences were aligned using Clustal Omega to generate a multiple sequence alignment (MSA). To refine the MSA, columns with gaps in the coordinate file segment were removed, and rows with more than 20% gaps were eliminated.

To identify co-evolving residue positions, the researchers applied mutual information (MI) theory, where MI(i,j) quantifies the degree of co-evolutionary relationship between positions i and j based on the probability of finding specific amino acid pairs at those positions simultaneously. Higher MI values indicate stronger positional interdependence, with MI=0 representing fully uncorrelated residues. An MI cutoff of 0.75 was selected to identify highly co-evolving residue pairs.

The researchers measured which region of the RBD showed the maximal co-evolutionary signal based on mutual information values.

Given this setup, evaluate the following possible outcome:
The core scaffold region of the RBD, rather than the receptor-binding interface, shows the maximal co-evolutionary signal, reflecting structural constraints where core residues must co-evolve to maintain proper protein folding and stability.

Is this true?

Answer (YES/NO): NO